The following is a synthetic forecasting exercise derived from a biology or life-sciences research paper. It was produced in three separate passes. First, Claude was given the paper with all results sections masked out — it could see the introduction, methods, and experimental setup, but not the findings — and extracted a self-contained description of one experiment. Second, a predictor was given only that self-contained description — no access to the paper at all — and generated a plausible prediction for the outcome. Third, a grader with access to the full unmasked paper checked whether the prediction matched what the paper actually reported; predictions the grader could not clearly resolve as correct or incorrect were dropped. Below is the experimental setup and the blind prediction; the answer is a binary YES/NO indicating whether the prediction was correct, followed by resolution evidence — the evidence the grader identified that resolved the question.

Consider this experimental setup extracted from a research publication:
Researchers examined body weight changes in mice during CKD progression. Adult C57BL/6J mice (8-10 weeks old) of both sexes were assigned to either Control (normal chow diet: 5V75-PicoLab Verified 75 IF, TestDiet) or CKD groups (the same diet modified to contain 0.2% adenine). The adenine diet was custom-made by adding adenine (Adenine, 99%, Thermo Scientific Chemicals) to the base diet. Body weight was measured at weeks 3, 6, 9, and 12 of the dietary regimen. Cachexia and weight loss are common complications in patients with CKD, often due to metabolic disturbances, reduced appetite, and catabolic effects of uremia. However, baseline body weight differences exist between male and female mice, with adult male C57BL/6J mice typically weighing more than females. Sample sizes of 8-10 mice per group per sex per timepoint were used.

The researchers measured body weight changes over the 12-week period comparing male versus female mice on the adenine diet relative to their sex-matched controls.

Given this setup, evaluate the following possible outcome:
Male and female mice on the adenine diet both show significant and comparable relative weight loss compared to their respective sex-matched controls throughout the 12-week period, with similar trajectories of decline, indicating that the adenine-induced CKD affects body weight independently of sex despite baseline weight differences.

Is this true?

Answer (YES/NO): NO